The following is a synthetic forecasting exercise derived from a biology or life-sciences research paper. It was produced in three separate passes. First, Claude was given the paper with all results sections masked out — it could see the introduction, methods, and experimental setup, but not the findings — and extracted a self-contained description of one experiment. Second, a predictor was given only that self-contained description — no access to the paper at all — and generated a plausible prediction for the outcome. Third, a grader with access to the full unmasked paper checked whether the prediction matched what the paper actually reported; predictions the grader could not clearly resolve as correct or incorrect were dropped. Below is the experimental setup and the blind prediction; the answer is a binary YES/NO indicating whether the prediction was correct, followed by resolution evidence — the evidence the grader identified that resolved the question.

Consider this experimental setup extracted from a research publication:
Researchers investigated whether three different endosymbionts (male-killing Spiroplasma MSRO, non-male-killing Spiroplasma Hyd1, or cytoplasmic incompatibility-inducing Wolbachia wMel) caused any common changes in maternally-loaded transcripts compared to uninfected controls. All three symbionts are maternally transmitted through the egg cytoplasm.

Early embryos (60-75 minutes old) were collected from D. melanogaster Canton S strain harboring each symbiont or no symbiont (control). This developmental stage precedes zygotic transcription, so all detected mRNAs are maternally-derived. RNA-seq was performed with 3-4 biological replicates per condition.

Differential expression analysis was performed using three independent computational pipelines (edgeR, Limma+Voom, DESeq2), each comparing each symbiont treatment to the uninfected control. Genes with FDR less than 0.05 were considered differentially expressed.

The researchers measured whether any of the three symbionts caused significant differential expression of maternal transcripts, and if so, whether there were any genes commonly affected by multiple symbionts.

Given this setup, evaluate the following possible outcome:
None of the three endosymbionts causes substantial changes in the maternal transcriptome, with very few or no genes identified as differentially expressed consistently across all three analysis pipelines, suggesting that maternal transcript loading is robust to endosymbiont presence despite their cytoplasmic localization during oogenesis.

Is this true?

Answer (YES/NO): YES